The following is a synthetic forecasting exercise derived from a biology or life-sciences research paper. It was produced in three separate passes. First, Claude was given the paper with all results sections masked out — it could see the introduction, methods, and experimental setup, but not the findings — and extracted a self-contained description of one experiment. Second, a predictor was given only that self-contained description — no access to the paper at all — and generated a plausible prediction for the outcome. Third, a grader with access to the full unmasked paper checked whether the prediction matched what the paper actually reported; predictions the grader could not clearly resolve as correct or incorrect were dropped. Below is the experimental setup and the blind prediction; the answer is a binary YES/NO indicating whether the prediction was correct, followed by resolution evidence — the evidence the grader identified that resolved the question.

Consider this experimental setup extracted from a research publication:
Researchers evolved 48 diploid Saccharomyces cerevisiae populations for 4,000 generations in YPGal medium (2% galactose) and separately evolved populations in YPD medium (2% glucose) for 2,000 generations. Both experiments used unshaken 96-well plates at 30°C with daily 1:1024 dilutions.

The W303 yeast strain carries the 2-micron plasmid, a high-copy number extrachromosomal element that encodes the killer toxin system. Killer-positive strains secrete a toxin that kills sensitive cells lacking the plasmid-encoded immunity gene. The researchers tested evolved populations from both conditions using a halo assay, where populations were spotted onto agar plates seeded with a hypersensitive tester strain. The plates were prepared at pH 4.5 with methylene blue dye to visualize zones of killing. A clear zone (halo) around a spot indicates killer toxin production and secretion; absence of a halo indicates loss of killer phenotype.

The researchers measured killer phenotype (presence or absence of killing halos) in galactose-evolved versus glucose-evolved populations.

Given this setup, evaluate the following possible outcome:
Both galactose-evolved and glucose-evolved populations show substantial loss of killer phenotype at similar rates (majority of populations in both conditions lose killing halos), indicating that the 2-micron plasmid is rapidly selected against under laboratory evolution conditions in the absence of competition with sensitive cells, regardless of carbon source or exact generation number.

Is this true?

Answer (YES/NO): YES